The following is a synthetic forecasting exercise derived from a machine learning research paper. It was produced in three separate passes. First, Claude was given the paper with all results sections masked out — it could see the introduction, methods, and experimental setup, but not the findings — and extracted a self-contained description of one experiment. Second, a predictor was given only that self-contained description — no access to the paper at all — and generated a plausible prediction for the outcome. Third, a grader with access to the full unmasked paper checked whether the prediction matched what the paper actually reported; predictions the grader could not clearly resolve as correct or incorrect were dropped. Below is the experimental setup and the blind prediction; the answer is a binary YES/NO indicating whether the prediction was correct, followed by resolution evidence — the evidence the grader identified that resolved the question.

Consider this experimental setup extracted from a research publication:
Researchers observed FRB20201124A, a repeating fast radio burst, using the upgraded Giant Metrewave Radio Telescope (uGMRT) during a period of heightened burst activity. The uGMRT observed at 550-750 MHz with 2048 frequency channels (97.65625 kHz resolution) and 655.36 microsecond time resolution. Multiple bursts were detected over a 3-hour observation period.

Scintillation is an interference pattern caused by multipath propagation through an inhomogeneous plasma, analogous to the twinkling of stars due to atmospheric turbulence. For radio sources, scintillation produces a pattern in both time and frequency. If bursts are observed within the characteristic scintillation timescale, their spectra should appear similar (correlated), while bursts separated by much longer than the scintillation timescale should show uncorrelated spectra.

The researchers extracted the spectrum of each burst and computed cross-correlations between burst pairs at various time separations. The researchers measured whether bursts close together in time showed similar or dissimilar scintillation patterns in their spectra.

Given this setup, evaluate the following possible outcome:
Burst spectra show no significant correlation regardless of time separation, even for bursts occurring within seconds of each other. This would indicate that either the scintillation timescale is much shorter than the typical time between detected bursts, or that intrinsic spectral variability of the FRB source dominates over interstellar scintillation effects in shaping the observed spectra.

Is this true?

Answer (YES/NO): NO